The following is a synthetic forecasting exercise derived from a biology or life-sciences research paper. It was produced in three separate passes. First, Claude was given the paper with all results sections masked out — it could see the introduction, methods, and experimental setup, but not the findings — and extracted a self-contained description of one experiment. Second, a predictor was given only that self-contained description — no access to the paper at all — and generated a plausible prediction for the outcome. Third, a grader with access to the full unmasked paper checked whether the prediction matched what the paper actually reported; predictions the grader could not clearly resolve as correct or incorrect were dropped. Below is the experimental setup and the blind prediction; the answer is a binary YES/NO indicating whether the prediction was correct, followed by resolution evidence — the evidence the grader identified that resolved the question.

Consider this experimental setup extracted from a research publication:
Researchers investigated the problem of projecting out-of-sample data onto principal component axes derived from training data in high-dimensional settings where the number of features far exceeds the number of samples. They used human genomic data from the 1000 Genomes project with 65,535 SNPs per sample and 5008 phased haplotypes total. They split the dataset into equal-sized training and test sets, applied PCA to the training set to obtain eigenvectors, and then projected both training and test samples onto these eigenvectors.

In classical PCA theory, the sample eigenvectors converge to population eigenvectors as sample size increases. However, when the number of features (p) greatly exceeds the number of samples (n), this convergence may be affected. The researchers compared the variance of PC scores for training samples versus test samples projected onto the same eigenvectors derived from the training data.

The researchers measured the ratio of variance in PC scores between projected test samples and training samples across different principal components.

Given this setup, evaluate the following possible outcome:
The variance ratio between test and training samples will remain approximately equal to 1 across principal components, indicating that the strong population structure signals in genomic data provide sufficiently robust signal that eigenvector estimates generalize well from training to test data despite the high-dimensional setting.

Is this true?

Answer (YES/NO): NO